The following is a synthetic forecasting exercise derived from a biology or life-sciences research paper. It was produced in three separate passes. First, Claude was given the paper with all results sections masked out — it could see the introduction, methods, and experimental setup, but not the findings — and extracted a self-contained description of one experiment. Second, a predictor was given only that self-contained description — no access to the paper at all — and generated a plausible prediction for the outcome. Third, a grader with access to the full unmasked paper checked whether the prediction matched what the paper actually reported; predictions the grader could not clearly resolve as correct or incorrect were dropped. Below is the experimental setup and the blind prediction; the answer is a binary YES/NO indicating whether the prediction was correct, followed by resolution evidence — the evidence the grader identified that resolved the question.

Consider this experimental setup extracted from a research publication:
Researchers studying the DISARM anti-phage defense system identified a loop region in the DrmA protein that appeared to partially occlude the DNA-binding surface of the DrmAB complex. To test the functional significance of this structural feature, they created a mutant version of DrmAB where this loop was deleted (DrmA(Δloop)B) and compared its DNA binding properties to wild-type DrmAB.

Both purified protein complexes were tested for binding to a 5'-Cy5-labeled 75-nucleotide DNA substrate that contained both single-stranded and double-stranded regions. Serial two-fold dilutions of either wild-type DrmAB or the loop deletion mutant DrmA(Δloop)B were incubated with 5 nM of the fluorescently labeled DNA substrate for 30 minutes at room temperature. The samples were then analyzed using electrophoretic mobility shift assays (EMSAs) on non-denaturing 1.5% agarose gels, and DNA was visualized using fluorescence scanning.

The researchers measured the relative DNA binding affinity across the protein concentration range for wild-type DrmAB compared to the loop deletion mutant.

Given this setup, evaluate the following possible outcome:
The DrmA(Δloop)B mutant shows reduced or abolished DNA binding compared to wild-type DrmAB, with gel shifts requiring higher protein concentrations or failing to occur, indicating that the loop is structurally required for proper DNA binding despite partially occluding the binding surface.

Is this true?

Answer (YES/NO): NO